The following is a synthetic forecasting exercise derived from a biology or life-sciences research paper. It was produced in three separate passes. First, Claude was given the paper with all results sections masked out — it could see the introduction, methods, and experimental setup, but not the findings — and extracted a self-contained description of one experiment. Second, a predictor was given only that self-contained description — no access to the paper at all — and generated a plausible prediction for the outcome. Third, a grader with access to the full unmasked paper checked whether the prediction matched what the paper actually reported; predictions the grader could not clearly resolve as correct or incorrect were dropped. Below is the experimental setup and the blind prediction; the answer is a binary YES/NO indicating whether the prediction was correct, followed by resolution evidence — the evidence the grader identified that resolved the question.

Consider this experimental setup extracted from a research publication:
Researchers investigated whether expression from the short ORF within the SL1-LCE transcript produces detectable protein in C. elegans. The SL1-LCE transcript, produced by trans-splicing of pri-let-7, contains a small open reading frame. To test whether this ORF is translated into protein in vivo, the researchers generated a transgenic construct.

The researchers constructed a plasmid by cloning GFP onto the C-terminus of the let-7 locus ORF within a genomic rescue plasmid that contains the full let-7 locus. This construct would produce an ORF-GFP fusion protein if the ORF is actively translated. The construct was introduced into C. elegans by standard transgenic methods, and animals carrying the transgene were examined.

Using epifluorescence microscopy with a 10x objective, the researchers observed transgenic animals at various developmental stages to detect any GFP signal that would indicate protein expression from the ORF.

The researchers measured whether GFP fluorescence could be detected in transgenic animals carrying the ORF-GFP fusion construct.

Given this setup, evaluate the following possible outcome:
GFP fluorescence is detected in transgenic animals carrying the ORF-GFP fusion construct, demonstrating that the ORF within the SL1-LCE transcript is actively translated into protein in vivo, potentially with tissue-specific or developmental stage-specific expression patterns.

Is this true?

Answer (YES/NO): YES